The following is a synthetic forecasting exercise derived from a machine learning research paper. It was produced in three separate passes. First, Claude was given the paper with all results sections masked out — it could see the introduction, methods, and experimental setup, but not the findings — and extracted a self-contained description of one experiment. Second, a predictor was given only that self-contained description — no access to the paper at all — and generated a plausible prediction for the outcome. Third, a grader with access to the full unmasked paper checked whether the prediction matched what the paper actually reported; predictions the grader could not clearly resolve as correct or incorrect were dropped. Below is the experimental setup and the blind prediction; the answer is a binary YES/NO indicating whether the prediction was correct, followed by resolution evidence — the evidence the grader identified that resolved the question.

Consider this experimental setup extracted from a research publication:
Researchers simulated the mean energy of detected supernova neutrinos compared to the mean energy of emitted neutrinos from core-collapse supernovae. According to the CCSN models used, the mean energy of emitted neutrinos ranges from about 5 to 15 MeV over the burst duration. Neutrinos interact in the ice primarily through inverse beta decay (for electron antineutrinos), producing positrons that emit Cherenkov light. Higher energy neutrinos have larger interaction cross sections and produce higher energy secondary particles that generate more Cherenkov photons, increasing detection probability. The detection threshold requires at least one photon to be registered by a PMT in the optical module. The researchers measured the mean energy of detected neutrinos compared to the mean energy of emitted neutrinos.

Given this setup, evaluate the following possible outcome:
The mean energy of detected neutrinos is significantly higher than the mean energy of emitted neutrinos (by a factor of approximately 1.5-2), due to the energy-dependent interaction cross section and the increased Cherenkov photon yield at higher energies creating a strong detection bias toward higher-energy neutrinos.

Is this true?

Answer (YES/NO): NO